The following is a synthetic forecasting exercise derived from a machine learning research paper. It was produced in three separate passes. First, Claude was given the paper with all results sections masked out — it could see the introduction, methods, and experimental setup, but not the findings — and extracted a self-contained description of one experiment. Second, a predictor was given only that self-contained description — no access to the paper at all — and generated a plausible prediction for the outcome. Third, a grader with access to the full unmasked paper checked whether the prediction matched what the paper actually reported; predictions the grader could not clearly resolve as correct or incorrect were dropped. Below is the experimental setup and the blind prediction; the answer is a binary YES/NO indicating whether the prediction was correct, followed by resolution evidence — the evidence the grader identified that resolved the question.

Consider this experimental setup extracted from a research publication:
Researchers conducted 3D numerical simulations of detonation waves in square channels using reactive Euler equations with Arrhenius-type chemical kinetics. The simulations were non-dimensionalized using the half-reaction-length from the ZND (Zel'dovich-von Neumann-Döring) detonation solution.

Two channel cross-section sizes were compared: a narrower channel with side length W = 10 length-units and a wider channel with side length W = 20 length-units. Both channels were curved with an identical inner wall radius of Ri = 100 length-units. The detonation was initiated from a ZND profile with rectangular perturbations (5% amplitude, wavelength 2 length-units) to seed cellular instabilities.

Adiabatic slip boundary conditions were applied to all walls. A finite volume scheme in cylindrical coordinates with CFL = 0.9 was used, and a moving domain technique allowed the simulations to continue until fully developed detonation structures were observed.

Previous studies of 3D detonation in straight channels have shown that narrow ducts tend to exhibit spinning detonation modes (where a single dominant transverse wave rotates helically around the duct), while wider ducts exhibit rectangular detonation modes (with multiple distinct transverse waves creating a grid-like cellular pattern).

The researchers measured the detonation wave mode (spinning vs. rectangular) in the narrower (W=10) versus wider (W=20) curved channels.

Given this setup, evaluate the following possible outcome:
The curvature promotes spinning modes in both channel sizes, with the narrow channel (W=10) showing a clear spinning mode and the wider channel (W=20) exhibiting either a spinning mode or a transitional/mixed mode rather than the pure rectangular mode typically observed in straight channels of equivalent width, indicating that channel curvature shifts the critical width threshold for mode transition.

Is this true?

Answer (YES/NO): NO